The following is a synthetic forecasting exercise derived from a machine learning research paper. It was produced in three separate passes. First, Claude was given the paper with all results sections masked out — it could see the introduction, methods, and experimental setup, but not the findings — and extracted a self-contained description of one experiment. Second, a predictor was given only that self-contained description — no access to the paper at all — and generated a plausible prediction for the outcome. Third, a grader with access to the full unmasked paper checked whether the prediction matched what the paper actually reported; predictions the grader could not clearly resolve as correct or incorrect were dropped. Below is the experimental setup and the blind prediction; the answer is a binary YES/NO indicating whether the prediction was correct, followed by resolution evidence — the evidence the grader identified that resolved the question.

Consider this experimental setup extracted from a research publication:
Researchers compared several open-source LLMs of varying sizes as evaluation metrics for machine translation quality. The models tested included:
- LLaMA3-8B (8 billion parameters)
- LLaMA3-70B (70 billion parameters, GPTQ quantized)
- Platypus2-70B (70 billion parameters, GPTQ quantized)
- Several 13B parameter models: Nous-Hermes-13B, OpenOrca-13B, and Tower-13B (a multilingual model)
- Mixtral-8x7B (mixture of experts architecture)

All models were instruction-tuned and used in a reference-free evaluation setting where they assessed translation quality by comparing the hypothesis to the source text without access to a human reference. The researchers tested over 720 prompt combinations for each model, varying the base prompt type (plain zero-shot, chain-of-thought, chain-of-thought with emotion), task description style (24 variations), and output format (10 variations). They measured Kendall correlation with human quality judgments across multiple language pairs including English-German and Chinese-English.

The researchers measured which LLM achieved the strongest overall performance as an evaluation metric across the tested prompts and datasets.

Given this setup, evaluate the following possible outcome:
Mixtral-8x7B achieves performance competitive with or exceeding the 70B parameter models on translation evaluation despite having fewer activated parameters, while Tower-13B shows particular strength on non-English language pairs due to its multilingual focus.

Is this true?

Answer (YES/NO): NO